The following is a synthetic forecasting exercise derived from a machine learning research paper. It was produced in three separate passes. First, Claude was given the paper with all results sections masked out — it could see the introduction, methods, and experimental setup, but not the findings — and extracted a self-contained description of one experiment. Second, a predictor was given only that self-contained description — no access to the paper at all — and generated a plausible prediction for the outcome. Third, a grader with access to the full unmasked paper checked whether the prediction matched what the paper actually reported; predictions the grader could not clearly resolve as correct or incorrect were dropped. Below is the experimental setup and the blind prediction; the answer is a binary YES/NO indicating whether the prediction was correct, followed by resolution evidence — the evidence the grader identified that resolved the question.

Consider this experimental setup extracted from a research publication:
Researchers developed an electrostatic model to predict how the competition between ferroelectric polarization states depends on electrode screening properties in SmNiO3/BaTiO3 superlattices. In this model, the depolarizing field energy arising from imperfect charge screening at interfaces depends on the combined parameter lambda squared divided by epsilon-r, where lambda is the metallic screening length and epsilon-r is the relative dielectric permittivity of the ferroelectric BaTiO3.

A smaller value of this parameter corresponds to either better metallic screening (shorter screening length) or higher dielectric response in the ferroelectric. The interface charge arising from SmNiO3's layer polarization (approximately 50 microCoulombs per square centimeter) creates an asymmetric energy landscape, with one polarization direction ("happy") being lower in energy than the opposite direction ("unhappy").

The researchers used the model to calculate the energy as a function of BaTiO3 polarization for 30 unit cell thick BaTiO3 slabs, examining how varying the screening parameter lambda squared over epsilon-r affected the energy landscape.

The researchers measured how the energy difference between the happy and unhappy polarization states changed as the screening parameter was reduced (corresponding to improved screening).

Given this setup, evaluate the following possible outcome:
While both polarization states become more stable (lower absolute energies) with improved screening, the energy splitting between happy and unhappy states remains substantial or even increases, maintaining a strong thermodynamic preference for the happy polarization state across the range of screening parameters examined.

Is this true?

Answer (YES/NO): NO